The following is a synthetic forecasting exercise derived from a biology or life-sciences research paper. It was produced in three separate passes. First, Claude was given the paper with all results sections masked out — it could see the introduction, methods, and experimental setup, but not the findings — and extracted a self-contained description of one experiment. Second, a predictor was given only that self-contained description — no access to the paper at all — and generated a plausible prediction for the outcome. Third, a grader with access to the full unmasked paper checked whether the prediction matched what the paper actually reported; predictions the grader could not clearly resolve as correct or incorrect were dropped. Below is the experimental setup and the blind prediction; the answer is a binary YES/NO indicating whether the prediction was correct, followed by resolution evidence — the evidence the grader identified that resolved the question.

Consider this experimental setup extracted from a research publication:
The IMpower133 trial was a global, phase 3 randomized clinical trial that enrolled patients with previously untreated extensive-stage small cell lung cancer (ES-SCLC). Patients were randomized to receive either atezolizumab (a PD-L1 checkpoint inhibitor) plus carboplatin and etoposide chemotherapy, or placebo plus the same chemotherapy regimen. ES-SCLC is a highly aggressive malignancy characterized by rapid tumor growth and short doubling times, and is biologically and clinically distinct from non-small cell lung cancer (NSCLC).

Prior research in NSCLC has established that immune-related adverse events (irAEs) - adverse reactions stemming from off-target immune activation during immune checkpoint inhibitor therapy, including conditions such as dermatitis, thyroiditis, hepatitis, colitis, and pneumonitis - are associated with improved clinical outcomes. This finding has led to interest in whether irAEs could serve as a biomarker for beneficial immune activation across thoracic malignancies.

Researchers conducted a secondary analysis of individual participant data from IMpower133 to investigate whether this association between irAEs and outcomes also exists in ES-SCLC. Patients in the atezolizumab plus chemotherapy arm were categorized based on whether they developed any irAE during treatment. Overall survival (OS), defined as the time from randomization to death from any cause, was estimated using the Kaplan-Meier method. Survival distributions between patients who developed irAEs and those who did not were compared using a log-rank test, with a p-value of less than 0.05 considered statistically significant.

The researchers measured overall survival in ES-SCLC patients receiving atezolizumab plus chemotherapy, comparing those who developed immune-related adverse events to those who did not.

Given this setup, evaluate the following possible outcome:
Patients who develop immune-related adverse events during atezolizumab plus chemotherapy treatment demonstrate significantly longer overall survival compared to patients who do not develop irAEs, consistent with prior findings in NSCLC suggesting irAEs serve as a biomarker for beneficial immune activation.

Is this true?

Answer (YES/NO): NO